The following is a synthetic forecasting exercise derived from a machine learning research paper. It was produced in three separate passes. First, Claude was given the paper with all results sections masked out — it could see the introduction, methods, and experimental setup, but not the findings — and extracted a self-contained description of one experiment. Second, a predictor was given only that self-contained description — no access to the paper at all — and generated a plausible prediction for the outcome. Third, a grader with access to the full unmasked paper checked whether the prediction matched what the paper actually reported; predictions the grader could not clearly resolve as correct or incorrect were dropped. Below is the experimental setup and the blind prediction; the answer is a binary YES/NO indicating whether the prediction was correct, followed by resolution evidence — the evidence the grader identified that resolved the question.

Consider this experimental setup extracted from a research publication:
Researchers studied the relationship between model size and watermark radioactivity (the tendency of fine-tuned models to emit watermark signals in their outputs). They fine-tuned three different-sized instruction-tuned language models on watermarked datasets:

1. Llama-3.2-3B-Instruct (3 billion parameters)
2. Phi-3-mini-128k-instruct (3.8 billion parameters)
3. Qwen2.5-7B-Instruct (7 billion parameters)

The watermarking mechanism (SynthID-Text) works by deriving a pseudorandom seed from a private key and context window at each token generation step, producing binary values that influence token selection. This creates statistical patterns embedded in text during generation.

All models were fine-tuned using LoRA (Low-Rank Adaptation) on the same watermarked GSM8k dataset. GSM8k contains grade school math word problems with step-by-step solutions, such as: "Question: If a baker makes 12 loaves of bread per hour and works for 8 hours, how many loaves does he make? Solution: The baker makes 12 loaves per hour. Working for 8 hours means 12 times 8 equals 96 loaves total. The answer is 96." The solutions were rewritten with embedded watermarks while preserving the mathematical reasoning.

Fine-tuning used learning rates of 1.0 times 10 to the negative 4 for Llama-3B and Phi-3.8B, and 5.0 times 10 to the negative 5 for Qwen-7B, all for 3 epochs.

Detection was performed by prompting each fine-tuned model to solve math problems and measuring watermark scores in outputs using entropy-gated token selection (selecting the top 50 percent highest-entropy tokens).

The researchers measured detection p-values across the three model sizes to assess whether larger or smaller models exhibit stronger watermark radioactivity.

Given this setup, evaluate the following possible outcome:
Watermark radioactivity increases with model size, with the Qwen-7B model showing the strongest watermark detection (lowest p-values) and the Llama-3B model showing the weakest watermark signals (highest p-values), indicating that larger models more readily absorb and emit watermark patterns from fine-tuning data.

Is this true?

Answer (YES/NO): NO